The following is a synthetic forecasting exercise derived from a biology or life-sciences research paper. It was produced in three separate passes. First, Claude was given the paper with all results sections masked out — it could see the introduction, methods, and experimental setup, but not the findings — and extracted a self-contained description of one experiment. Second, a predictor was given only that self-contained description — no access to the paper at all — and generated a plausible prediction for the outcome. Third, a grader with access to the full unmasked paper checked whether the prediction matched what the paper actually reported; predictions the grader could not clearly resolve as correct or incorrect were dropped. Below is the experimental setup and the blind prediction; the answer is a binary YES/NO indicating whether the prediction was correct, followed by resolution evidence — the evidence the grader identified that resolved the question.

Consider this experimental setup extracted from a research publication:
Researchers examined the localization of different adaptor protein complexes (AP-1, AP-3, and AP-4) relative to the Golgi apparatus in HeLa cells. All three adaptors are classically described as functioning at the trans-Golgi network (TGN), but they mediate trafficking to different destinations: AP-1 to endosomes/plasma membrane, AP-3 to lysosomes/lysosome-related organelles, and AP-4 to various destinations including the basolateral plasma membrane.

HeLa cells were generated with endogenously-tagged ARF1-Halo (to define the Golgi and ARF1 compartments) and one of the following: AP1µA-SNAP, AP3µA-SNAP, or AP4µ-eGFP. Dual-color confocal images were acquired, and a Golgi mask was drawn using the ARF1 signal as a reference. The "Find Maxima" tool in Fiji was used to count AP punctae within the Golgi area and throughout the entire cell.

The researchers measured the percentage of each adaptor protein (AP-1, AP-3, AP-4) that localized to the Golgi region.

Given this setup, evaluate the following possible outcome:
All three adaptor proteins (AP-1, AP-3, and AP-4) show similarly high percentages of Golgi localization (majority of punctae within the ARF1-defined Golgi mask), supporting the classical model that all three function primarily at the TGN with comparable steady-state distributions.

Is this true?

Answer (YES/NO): NO